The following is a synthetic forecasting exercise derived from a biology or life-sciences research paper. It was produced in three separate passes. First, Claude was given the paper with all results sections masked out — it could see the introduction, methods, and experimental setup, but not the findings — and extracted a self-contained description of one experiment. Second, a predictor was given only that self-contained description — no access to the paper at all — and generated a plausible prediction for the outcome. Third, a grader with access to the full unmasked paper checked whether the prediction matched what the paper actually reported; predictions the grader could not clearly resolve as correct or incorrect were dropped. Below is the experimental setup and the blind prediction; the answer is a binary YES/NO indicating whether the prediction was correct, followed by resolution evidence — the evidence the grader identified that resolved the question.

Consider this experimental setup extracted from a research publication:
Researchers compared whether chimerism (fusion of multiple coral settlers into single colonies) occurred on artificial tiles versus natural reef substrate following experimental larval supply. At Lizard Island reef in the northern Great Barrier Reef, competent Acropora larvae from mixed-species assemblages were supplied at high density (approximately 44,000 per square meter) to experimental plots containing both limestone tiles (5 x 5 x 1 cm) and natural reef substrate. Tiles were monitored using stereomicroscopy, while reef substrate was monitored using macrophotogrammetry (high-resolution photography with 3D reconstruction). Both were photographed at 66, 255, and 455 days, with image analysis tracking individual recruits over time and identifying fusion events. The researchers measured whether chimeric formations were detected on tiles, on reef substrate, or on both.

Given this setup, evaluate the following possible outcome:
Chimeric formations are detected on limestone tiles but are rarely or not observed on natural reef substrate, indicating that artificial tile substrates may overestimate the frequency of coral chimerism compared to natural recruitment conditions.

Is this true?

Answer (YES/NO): YES